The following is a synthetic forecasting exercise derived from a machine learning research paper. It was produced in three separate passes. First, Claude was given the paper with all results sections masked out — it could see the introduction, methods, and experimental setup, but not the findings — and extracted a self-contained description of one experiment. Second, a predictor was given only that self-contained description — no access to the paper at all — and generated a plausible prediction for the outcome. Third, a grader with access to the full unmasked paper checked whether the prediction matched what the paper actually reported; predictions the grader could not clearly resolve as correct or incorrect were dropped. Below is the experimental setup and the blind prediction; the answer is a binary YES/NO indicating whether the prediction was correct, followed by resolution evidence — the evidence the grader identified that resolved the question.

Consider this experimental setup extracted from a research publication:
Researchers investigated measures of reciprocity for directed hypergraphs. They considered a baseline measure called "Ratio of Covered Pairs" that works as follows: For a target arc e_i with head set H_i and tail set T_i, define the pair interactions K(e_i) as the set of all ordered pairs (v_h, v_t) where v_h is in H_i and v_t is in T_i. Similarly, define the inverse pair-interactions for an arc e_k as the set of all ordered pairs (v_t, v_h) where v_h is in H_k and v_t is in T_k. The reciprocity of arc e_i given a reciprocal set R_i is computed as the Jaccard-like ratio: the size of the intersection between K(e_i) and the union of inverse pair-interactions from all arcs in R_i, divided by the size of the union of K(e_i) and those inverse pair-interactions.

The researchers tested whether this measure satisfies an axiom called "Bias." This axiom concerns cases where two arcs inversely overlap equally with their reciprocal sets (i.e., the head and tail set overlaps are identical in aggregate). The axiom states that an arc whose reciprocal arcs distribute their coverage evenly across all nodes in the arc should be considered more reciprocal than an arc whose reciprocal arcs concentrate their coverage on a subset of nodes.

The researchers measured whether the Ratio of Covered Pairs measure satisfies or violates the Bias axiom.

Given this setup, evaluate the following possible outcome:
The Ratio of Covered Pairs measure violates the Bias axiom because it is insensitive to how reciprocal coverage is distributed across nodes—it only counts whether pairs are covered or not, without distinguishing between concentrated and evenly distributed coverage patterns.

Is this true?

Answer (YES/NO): YES